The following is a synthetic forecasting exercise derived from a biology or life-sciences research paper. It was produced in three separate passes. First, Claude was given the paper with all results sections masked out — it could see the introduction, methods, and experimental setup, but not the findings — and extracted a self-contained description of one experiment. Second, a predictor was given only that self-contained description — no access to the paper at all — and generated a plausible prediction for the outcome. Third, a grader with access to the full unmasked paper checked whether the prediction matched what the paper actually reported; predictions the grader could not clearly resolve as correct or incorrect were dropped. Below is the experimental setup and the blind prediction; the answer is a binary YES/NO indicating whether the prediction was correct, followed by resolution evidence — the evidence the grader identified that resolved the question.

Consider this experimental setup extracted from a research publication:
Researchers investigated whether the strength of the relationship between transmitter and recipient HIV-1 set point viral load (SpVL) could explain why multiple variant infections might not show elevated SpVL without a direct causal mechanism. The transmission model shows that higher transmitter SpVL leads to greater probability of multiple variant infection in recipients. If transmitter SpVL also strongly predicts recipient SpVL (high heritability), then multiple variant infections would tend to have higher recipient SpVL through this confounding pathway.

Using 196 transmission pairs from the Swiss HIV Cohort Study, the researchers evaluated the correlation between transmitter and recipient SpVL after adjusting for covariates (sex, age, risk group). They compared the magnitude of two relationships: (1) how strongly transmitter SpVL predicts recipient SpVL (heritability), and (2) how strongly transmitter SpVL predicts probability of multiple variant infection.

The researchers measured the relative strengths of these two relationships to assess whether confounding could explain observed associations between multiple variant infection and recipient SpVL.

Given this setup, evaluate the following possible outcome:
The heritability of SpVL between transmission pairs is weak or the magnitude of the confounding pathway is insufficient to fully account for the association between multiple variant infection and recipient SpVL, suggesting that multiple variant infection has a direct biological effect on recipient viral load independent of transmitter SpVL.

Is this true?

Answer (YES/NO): YES